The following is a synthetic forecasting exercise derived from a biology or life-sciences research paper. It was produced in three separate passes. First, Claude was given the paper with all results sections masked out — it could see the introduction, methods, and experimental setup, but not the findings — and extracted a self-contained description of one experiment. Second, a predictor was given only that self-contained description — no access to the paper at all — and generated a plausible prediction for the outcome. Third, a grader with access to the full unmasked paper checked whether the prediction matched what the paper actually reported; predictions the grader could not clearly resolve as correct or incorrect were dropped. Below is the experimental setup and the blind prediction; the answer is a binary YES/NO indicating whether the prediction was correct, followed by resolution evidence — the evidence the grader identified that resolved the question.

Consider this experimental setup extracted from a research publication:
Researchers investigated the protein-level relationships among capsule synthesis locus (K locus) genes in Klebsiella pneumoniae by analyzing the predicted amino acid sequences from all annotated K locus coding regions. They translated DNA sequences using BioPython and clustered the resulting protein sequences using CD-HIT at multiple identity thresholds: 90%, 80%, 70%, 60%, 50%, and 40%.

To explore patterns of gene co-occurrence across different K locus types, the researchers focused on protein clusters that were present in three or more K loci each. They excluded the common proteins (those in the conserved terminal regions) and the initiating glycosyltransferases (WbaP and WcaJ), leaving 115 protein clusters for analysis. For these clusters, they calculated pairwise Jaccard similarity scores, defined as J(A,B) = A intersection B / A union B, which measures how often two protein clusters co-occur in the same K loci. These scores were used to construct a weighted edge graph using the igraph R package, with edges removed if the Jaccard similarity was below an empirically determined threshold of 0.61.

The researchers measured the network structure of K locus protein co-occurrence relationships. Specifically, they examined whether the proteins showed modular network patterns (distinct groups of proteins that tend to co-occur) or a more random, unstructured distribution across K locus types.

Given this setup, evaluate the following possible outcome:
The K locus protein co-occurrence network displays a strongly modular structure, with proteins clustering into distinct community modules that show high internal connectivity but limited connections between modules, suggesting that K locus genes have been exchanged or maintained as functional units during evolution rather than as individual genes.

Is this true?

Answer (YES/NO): YES